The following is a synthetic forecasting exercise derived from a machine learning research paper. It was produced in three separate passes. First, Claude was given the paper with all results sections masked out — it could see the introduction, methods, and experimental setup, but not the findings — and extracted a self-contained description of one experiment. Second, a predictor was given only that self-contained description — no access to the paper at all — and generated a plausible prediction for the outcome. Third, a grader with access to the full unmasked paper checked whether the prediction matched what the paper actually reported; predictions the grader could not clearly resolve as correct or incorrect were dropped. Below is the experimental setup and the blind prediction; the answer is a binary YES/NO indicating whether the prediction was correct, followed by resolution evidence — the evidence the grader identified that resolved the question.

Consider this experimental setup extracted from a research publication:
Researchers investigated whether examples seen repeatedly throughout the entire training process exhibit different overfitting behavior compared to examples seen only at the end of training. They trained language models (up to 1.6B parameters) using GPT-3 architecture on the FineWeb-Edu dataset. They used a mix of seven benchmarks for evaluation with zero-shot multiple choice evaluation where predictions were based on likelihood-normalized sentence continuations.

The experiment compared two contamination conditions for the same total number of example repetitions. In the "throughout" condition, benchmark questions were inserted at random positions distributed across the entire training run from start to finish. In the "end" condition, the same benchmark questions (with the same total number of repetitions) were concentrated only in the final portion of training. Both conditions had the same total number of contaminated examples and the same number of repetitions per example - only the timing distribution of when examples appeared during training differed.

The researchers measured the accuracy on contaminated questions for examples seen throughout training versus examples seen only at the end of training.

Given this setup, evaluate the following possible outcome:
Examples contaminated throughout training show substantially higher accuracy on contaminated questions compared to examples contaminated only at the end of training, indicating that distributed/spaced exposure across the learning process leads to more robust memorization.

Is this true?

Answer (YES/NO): YES